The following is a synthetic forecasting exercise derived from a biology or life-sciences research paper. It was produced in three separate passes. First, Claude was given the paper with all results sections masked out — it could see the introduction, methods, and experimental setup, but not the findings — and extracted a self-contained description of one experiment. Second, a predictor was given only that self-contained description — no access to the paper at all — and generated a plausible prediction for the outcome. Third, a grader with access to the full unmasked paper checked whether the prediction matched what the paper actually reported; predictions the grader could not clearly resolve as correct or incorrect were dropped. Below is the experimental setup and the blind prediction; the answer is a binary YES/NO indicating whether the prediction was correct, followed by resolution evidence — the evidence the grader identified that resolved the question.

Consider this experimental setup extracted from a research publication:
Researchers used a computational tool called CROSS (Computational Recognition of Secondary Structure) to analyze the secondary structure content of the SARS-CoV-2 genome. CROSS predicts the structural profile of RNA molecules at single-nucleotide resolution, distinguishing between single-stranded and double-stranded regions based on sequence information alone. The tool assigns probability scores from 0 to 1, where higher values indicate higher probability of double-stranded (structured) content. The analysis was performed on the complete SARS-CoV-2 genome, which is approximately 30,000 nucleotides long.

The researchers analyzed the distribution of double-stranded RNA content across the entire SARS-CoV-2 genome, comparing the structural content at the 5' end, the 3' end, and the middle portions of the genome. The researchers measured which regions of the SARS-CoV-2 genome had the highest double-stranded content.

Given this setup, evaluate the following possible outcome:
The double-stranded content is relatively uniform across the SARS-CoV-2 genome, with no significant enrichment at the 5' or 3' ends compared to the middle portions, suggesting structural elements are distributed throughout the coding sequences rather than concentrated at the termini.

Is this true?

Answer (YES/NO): NO